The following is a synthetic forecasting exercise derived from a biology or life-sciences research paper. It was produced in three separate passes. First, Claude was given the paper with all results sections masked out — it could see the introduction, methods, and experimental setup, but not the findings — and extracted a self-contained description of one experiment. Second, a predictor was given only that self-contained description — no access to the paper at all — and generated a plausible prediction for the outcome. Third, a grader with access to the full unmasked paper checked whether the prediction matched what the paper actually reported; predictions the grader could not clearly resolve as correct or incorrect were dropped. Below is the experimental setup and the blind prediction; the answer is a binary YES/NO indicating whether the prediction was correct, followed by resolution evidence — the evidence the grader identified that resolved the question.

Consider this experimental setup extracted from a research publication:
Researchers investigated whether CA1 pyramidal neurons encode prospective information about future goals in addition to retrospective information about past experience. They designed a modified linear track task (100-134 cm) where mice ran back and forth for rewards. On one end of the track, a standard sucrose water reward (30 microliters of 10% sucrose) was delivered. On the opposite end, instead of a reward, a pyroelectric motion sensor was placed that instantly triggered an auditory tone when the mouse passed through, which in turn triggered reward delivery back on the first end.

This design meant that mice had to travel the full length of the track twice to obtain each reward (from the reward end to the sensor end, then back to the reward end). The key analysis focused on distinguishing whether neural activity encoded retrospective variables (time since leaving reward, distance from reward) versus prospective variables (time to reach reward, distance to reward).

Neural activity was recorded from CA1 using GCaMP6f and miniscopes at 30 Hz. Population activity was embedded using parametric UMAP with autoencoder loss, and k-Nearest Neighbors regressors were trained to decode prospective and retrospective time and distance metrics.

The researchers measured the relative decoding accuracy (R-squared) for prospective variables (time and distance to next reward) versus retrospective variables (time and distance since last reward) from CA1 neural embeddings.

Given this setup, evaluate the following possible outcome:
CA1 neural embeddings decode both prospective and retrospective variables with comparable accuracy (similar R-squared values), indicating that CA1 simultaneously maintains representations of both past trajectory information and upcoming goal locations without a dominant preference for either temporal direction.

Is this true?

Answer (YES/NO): NO